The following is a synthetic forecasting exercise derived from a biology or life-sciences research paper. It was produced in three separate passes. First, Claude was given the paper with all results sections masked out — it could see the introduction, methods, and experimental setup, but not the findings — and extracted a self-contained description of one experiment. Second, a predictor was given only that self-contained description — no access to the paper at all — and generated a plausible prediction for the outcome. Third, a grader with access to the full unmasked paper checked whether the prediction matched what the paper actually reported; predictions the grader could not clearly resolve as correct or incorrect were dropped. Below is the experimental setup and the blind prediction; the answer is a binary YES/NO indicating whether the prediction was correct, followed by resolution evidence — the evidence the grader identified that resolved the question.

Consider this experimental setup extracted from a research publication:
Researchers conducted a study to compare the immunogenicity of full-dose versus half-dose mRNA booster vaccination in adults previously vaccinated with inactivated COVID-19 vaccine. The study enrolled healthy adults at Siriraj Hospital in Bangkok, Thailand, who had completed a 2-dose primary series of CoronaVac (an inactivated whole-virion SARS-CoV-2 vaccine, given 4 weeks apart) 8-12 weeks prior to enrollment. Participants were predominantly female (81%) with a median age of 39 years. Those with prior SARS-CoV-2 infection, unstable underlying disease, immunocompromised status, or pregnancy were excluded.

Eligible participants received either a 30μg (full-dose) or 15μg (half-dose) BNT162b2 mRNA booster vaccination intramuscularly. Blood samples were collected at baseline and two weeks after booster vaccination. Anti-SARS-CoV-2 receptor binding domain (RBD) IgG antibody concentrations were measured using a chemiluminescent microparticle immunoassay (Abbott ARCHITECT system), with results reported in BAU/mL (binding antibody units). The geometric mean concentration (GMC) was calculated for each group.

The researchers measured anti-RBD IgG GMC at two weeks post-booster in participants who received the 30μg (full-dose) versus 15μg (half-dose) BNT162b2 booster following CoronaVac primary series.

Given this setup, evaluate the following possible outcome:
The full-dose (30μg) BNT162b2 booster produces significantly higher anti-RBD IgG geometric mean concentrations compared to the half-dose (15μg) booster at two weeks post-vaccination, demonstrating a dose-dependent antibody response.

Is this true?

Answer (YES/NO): YES